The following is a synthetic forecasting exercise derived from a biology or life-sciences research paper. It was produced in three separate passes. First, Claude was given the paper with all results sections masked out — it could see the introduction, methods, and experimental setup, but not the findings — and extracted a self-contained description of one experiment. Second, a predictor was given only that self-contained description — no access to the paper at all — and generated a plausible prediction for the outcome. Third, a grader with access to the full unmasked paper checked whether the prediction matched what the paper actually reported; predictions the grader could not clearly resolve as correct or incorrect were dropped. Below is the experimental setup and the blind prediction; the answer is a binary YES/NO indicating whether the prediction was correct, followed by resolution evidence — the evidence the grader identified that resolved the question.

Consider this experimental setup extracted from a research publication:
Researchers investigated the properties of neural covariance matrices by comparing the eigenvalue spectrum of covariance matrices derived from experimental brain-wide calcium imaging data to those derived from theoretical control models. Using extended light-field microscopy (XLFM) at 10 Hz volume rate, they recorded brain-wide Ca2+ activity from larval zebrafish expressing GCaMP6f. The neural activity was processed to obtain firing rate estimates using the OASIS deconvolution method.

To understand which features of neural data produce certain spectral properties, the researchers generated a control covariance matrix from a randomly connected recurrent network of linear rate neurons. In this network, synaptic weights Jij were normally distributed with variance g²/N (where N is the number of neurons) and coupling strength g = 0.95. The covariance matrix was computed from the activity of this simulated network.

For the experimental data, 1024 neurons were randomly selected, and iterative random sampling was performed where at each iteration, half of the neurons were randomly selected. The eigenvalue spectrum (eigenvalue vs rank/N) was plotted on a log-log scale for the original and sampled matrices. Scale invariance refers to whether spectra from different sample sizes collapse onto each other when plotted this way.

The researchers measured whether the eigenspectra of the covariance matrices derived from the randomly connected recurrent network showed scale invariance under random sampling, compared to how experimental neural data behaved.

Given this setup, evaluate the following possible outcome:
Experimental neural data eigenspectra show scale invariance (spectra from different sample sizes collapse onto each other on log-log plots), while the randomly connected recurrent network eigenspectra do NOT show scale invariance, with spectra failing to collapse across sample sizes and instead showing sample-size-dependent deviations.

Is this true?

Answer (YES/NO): YES